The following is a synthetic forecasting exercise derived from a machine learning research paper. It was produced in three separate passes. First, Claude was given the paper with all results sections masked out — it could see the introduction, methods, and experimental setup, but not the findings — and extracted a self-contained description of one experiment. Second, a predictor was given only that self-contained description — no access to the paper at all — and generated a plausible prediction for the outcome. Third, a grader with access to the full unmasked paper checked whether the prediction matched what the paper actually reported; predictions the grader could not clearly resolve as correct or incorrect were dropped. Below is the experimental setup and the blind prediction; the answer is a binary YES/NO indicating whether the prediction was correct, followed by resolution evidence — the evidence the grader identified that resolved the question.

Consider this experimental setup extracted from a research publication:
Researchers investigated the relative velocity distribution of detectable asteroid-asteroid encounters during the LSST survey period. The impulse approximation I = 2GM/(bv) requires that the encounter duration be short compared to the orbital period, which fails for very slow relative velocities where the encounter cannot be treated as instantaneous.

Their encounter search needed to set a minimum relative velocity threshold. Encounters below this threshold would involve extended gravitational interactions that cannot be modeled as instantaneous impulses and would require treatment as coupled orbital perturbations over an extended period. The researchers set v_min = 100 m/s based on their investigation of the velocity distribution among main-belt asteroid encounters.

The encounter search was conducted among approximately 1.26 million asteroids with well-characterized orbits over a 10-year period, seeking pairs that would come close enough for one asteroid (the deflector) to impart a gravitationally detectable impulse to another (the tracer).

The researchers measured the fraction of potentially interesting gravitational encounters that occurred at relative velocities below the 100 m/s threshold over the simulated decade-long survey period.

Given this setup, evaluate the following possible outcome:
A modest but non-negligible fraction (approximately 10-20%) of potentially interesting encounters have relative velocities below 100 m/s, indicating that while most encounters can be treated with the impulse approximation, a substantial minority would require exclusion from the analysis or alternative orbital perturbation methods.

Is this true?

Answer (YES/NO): NO